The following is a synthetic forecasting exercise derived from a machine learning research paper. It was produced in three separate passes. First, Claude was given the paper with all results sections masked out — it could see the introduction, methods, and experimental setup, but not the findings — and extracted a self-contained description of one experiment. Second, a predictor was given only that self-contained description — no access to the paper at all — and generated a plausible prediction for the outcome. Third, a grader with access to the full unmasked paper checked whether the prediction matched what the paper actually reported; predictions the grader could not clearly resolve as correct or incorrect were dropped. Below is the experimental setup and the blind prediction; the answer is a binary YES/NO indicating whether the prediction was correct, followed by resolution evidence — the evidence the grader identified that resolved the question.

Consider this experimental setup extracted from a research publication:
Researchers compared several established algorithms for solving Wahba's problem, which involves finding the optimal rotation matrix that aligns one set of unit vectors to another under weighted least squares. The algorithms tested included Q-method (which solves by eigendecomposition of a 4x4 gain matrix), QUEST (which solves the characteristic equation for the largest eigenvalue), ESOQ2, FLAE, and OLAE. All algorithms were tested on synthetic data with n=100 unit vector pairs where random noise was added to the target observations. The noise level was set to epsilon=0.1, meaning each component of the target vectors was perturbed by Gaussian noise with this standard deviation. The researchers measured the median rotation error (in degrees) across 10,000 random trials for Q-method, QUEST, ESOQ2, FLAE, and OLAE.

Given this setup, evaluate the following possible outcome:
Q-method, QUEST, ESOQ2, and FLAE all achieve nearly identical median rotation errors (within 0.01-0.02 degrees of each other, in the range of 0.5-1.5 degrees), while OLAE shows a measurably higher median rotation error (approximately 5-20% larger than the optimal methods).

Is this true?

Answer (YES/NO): NO